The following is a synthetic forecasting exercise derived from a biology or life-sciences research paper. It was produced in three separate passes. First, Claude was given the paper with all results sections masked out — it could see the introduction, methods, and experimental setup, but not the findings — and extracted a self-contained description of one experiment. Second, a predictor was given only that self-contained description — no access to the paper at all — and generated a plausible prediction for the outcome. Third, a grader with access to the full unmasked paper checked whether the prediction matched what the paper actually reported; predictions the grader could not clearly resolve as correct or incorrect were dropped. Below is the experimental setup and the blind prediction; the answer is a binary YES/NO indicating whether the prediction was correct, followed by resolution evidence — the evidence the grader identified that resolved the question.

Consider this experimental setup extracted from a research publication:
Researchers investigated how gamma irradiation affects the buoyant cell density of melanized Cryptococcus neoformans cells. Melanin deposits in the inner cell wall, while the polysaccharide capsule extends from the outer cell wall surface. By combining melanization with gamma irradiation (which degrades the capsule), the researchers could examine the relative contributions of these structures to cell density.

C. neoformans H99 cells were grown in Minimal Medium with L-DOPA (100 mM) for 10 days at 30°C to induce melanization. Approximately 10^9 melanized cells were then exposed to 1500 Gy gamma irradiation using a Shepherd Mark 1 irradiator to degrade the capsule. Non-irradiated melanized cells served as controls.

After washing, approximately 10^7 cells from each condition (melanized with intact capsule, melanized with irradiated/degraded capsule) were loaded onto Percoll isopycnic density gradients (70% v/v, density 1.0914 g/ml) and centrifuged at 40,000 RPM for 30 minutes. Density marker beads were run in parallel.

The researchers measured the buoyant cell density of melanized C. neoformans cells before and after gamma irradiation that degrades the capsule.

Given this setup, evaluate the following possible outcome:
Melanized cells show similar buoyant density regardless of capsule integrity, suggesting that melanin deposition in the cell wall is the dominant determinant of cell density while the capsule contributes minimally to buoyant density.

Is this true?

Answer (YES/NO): NO